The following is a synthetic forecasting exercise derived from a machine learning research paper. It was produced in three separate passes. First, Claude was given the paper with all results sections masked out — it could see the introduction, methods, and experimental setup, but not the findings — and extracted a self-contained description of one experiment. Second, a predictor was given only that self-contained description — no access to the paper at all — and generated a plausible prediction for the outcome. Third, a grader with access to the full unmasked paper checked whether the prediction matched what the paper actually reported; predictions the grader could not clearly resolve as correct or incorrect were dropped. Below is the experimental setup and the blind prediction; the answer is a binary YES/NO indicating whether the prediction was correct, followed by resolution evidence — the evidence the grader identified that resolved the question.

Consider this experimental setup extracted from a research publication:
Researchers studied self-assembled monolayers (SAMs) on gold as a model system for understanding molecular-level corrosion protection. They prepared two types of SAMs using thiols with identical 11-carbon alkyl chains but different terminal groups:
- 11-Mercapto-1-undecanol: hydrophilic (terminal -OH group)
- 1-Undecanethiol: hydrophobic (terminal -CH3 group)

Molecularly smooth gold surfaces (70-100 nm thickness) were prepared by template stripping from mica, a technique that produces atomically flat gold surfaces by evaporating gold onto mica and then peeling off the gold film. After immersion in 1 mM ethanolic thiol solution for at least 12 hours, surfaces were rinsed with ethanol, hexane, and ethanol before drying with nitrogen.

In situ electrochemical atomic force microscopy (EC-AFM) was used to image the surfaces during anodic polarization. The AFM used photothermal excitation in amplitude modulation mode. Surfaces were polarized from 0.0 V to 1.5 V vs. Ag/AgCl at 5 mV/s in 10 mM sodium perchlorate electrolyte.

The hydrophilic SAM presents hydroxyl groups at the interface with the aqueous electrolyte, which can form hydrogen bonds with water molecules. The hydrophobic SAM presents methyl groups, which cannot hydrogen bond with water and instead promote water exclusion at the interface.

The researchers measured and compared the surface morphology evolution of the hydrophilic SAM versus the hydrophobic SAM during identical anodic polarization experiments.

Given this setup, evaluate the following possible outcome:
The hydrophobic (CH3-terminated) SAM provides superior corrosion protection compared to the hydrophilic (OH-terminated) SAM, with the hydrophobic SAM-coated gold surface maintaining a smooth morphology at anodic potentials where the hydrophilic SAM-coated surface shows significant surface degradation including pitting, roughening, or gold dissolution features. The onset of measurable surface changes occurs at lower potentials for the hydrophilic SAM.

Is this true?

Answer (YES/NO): NO